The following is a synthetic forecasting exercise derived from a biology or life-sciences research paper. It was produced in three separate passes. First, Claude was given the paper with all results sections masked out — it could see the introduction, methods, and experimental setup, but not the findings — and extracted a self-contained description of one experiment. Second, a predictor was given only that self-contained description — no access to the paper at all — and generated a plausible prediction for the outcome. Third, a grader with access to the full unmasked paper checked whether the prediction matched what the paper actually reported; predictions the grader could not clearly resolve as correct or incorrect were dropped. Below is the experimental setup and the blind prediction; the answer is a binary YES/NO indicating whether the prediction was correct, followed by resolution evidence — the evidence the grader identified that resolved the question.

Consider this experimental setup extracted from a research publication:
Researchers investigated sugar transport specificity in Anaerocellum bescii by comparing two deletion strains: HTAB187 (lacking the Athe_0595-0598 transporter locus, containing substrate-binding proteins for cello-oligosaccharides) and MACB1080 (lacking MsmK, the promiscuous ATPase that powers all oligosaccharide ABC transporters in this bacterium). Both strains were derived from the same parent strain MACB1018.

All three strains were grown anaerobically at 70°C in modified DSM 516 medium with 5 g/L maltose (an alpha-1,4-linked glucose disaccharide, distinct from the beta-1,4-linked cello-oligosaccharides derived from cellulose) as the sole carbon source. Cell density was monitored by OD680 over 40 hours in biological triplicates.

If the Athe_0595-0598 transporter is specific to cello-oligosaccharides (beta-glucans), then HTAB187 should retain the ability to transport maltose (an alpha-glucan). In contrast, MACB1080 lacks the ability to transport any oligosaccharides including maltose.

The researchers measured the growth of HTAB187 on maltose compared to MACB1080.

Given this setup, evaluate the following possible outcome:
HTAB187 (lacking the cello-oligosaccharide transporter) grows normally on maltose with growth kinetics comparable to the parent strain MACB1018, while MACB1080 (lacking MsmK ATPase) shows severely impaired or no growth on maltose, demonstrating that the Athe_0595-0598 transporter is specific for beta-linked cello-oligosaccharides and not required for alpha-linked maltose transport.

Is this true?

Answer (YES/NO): YES